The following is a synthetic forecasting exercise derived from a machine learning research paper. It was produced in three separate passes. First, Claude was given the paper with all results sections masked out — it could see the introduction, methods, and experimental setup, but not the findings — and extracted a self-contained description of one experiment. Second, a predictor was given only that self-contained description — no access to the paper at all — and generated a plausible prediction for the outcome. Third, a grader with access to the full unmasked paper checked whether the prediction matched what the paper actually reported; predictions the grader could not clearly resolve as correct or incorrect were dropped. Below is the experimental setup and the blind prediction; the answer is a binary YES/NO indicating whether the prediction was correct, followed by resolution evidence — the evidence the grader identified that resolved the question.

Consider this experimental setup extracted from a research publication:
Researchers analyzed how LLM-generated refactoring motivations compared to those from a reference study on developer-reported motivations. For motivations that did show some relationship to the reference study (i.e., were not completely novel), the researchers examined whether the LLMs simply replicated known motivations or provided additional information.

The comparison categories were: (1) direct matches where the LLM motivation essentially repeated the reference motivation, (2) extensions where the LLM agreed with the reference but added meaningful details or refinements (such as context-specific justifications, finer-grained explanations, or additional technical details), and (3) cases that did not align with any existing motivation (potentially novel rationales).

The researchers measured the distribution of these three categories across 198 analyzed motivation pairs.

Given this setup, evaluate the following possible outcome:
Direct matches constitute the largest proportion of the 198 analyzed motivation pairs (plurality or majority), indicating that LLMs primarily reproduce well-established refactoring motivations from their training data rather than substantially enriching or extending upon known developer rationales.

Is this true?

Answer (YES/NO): YES